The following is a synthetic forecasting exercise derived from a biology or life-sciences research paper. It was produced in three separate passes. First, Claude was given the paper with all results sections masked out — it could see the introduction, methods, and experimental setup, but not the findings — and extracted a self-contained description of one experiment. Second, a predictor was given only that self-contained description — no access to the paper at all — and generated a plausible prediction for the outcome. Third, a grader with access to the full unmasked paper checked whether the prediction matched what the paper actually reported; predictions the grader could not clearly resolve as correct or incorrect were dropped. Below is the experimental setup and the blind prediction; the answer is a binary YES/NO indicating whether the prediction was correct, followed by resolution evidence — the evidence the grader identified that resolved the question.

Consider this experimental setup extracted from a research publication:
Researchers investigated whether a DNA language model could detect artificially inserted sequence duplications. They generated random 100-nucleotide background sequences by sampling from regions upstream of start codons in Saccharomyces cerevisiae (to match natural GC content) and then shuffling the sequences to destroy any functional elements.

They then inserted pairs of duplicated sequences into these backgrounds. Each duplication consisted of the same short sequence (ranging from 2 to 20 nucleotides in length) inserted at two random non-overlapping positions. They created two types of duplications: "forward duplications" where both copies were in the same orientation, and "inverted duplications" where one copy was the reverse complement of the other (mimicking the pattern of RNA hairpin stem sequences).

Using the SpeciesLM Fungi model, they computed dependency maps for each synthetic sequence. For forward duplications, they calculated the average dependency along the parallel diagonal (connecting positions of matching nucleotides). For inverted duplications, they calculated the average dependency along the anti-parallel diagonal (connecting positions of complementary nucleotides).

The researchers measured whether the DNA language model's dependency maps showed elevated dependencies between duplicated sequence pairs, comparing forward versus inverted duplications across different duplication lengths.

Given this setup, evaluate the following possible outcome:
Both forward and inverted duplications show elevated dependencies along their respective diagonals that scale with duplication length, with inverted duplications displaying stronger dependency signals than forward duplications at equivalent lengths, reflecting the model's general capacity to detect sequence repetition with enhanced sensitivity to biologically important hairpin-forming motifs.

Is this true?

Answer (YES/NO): NO